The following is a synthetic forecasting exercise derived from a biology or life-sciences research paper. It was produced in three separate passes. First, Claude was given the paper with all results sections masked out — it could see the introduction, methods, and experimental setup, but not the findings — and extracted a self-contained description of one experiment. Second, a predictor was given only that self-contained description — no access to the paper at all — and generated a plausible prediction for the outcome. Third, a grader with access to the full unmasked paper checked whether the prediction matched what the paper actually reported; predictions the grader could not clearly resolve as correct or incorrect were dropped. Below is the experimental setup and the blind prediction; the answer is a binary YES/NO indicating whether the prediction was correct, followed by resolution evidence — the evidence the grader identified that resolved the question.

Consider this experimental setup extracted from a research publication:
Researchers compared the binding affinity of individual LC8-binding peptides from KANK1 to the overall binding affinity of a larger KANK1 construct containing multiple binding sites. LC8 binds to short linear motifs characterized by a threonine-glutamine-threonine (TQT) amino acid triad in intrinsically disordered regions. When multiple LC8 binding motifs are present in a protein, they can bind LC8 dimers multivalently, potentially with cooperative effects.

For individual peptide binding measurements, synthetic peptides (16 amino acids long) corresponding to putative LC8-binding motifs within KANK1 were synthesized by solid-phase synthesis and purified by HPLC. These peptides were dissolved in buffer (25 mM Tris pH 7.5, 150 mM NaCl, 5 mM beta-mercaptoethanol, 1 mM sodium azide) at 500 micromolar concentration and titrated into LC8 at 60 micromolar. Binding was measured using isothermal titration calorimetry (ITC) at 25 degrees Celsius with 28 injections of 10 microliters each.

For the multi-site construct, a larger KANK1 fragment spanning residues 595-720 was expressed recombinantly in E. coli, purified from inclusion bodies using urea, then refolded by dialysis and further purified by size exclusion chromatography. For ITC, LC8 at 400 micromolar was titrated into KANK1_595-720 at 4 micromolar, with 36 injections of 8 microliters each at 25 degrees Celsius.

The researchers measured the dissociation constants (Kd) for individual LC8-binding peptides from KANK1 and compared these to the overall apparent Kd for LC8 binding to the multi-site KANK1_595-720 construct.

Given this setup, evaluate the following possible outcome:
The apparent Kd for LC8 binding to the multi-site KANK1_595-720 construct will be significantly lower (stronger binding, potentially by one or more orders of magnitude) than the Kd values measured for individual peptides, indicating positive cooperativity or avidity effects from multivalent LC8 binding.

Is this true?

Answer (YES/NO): YES